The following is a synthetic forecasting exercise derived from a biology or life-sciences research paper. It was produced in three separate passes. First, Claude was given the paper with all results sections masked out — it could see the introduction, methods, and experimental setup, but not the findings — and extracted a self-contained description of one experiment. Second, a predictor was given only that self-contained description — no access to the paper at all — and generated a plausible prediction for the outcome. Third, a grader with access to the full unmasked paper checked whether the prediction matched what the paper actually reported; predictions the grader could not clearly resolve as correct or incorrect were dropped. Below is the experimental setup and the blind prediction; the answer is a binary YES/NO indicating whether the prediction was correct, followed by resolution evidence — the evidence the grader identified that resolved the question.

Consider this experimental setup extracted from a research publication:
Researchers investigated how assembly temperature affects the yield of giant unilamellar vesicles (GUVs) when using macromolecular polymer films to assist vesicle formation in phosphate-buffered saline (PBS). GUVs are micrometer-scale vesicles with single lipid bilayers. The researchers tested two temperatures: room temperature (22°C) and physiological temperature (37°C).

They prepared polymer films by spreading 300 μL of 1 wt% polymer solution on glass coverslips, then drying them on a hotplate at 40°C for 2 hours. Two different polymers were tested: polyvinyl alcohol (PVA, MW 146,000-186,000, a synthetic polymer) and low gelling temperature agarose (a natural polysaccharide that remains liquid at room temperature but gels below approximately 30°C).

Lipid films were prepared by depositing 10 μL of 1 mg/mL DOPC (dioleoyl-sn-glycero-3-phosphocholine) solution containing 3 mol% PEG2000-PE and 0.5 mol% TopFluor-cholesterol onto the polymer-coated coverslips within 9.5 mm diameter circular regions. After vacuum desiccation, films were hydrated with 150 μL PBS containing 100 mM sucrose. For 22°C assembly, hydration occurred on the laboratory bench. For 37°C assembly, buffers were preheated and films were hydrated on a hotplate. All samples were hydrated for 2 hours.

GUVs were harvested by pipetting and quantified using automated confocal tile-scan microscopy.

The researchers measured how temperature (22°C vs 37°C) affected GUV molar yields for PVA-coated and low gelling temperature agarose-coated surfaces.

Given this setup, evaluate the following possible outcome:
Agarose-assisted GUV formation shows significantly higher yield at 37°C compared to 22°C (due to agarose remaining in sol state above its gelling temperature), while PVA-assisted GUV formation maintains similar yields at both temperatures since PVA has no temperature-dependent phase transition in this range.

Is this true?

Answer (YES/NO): NO